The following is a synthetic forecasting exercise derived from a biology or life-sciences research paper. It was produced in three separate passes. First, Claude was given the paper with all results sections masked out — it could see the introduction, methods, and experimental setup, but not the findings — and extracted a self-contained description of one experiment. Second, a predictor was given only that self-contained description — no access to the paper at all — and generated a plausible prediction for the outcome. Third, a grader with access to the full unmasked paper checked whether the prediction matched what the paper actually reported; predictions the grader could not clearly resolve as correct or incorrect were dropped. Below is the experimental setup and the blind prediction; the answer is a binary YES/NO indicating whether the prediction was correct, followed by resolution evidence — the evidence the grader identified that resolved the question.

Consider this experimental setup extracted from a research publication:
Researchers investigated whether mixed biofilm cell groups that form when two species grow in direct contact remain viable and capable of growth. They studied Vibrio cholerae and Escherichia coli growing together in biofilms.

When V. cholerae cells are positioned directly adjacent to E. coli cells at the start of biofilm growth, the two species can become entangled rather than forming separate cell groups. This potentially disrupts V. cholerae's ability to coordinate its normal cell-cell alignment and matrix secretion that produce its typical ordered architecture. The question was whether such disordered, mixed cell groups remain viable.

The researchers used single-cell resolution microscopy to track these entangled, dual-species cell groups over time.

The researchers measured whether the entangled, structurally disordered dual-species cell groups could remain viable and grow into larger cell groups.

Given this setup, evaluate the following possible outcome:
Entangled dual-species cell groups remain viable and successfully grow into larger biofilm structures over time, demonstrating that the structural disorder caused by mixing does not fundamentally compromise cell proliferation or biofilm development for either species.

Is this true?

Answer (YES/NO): YES